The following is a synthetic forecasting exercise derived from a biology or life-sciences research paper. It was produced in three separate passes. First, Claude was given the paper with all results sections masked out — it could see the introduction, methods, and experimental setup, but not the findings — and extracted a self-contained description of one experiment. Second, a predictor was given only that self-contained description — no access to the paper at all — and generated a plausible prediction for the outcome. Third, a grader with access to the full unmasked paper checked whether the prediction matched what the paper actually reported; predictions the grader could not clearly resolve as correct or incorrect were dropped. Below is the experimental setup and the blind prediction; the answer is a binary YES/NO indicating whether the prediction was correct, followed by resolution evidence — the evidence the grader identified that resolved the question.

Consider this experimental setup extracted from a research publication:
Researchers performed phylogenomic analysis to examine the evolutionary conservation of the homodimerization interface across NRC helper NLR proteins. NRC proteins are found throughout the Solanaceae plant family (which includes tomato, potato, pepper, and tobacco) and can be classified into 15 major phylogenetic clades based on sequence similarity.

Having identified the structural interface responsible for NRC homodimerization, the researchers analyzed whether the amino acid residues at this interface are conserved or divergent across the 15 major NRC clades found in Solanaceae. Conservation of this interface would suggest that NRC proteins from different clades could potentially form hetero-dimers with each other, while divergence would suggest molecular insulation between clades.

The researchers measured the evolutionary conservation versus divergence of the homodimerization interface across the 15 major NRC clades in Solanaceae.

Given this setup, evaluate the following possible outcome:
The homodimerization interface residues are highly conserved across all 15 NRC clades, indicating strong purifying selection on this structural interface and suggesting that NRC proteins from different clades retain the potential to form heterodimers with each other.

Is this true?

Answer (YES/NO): NO